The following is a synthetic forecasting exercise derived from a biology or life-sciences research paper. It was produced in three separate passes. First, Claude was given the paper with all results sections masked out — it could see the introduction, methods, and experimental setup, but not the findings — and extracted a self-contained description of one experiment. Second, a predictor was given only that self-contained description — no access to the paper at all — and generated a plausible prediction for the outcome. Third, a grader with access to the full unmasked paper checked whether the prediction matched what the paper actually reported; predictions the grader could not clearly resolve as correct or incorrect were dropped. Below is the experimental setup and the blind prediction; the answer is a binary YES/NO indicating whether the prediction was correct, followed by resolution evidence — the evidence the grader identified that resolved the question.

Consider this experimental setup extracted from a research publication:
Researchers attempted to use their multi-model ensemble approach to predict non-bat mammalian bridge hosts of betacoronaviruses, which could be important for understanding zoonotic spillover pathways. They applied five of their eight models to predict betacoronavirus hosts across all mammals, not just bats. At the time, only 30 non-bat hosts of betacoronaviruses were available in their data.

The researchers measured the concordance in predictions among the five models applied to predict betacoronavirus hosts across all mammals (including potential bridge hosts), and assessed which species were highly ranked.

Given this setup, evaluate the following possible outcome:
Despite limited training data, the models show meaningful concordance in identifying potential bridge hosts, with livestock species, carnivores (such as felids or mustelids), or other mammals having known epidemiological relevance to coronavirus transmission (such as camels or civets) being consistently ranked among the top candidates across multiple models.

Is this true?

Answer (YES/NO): NO